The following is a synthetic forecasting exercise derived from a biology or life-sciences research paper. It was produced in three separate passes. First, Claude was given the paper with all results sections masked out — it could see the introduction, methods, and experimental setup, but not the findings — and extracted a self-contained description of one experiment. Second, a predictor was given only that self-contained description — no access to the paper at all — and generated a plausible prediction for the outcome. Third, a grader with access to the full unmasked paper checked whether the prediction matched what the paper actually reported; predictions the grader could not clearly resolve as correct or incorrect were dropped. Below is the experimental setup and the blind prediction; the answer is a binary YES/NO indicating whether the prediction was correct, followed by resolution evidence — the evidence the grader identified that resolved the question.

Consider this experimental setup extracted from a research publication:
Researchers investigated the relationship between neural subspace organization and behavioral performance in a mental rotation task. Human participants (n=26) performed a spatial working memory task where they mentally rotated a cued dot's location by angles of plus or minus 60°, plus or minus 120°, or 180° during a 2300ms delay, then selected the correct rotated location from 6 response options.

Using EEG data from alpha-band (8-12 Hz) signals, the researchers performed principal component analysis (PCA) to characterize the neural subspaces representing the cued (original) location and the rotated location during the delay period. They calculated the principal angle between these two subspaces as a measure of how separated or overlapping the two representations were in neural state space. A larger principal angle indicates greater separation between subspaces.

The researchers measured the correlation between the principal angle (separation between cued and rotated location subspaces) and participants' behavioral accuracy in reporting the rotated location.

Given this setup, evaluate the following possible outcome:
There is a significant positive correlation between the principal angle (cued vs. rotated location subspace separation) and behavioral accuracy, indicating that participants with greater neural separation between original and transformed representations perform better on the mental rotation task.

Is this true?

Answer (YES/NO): NO